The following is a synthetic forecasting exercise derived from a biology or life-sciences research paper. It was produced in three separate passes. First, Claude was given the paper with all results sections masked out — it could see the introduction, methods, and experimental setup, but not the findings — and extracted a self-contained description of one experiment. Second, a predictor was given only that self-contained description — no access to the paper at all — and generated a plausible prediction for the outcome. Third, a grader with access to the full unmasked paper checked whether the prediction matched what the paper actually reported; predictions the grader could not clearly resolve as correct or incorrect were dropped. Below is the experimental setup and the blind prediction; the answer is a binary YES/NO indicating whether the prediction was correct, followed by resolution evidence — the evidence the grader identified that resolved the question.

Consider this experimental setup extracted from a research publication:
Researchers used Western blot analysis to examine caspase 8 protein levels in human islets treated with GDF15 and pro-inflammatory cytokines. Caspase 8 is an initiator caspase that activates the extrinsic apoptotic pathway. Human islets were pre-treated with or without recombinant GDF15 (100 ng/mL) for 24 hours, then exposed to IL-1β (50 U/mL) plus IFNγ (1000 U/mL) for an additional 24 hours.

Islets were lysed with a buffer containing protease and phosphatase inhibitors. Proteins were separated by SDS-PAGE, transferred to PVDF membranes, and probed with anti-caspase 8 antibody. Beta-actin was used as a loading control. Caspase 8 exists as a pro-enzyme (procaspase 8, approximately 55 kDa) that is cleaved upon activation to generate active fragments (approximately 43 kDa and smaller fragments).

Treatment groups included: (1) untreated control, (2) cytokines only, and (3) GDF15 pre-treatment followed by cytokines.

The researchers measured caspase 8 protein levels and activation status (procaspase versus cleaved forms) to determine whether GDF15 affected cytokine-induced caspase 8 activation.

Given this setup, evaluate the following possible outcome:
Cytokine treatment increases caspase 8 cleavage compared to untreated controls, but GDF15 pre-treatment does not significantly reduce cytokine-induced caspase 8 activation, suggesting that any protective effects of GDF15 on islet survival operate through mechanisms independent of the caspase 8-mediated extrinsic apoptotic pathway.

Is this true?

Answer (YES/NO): NO